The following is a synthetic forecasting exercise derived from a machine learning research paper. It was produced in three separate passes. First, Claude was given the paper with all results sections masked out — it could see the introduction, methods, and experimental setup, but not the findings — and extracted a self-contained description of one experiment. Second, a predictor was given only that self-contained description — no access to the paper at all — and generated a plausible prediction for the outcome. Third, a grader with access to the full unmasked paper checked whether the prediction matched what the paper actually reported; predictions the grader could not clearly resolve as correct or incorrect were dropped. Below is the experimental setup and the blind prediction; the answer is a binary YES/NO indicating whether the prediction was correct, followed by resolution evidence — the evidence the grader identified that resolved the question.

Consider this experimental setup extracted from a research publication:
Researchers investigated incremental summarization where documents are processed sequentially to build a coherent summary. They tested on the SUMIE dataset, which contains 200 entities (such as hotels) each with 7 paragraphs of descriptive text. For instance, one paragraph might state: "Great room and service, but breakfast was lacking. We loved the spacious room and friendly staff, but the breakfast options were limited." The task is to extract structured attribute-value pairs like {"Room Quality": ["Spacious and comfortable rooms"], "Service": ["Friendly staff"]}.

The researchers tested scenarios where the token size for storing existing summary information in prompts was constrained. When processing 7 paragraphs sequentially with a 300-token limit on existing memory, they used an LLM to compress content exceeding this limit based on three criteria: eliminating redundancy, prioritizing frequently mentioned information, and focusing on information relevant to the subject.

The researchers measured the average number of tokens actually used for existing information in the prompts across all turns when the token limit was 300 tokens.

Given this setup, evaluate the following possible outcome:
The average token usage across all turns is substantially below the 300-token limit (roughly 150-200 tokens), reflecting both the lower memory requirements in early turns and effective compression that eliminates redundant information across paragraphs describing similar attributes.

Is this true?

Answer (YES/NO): YES